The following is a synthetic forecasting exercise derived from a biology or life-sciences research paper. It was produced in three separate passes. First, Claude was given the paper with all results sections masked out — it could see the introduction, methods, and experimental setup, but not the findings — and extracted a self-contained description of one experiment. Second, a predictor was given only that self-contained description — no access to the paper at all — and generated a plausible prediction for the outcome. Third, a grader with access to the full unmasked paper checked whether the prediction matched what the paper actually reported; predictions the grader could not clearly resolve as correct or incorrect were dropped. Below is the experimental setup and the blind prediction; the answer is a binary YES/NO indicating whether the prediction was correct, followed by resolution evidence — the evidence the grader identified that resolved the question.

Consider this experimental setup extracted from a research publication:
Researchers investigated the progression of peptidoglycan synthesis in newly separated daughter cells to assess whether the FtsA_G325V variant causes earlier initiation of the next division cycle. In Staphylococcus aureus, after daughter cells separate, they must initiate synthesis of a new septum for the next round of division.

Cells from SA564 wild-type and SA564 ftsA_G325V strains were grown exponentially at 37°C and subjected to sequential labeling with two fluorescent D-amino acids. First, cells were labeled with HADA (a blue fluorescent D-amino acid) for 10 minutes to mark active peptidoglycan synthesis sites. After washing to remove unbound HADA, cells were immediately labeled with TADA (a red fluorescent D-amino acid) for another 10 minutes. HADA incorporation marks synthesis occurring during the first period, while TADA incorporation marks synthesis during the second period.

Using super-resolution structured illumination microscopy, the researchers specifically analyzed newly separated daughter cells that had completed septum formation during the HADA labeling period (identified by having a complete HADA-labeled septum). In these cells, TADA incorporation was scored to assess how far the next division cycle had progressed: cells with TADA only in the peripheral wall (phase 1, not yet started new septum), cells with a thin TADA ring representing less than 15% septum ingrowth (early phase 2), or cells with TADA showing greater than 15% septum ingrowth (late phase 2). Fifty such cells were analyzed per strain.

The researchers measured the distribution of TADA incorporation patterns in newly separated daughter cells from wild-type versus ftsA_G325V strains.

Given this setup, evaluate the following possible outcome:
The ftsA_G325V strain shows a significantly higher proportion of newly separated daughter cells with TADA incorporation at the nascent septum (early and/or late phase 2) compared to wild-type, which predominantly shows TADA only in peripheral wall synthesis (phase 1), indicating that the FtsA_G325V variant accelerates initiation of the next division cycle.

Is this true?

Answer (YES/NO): YES